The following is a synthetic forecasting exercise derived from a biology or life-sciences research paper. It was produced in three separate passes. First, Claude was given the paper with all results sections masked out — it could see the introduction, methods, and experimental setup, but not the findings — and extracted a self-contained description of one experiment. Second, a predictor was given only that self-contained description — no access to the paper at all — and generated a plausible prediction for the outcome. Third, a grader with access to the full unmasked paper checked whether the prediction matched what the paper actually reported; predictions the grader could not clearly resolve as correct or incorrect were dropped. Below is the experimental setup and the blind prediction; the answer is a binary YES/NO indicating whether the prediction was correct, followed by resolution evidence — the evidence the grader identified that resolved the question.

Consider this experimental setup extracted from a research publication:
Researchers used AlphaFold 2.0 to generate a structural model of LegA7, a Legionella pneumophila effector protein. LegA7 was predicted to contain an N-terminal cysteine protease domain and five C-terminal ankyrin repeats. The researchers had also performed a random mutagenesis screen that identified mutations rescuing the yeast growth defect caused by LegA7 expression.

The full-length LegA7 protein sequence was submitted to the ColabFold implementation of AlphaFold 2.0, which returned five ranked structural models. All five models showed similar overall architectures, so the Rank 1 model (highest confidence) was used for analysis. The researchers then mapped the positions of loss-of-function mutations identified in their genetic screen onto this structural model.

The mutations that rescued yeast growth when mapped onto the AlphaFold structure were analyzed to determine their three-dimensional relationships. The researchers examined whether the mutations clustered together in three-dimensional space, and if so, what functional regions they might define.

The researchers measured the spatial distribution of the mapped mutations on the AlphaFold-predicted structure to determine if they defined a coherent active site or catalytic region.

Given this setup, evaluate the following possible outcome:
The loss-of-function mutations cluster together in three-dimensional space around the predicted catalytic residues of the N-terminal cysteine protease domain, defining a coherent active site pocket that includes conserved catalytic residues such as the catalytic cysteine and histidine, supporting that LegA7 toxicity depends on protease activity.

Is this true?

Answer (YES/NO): NO